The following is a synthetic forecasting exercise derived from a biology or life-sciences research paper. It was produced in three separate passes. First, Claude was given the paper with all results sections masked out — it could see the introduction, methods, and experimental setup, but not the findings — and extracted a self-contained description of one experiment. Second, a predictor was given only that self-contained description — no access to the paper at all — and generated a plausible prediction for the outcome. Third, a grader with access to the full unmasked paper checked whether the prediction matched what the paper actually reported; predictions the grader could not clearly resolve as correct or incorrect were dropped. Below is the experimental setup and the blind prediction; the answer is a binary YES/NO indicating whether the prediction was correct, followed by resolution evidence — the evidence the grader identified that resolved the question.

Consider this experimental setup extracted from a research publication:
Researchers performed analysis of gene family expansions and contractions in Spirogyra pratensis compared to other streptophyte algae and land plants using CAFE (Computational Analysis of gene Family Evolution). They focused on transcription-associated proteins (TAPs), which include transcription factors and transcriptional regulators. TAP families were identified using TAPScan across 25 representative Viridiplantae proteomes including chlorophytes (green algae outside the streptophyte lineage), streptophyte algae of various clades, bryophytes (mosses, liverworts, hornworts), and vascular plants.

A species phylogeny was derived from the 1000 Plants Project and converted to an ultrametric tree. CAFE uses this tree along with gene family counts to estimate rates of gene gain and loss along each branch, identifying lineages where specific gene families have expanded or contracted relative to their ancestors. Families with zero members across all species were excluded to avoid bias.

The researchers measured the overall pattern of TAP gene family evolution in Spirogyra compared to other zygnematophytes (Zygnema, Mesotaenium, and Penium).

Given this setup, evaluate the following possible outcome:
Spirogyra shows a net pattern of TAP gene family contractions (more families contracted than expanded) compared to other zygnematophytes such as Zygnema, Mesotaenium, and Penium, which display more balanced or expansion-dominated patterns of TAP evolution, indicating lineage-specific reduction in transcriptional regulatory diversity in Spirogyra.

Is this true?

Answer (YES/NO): YES